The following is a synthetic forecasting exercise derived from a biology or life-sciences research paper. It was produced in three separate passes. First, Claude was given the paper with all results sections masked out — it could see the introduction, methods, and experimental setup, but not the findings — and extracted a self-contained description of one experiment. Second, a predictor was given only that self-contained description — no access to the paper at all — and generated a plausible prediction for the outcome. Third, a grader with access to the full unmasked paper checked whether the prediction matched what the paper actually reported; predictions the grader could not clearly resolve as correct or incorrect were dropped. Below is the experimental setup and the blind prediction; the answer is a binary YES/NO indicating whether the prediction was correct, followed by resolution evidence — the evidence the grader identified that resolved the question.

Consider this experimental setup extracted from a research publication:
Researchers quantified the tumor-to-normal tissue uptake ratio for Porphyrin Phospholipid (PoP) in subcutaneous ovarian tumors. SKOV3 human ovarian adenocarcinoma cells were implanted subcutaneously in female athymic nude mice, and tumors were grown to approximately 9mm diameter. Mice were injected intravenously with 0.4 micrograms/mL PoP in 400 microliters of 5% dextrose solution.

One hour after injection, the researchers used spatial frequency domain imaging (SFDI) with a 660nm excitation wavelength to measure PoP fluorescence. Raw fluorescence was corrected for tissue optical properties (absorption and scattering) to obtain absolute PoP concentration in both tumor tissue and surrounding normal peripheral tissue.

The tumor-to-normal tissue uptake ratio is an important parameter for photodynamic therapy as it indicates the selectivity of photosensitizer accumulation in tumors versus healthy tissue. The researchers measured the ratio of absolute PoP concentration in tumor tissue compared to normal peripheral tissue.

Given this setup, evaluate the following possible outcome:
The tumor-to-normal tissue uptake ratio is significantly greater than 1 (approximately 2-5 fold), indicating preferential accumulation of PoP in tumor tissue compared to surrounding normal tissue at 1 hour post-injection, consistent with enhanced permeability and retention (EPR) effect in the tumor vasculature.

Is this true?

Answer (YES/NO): NO